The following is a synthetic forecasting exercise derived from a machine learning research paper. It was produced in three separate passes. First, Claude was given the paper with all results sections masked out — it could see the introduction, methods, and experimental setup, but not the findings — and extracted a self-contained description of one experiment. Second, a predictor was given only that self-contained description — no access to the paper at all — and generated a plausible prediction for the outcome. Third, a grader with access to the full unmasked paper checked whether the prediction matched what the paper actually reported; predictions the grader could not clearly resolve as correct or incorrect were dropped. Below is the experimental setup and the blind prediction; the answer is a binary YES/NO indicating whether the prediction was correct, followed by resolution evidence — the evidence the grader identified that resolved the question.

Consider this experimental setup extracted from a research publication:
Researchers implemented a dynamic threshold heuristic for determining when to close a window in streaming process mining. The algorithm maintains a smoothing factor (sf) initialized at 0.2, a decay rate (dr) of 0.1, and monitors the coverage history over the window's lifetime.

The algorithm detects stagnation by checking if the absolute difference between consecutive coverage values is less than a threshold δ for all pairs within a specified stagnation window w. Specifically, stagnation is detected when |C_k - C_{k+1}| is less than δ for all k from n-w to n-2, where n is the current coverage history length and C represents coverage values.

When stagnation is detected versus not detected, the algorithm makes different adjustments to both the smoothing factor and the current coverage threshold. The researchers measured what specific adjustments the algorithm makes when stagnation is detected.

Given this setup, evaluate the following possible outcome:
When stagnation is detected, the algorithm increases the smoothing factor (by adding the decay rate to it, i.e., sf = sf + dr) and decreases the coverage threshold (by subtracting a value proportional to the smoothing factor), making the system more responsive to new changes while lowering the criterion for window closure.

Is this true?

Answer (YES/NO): NO